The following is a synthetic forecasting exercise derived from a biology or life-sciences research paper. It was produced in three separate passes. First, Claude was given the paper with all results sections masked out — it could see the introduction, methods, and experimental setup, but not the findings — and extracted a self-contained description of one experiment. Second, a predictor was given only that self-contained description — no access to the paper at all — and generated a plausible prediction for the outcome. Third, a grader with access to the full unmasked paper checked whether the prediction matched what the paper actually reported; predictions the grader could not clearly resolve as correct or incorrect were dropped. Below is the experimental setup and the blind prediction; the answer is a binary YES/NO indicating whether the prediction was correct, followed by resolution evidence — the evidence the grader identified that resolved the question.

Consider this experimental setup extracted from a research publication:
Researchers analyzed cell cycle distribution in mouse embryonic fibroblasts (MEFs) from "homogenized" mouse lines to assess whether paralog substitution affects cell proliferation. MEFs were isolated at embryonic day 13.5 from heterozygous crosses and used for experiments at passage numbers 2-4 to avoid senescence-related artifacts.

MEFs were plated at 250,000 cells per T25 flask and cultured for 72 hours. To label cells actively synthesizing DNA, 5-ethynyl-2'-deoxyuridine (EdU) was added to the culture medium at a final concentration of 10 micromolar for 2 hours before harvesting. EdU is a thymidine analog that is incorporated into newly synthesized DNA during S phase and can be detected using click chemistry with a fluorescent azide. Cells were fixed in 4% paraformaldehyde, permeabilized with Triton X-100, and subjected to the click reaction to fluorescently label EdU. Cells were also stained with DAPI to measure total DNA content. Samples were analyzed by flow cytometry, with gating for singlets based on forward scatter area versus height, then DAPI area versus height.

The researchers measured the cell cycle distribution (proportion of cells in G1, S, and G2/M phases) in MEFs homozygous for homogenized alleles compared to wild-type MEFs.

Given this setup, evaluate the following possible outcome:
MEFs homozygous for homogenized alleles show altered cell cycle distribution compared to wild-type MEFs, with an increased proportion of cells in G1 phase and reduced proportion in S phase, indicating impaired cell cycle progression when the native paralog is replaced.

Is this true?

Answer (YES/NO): NO